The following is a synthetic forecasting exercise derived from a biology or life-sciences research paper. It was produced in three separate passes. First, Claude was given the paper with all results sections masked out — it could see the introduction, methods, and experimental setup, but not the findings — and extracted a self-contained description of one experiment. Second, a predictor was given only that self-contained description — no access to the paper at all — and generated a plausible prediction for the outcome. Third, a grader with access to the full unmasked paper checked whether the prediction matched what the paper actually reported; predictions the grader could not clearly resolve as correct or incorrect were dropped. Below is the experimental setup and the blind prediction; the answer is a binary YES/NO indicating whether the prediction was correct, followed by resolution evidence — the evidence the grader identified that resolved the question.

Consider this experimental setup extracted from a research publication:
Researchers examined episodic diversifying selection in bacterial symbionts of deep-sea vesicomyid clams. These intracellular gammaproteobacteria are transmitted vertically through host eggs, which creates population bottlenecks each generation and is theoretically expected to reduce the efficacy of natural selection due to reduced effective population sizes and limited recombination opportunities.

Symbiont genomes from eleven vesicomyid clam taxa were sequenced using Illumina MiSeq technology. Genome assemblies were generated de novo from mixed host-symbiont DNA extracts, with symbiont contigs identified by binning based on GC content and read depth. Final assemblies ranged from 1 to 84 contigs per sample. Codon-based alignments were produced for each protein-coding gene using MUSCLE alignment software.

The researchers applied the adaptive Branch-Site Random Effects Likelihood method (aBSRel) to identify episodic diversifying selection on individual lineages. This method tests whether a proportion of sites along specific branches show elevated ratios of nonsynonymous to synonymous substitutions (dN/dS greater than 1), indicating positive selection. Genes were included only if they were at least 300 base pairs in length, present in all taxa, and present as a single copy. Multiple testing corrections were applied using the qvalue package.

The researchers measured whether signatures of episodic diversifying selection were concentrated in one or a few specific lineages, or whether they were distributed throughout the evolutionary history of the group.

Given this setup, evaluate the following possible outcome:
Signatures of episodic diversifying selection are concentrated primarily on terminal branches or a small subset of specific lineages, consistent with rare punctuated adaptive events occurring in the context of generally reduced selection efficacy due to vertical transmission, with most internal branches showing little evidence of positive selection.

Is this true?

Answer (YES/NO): NO